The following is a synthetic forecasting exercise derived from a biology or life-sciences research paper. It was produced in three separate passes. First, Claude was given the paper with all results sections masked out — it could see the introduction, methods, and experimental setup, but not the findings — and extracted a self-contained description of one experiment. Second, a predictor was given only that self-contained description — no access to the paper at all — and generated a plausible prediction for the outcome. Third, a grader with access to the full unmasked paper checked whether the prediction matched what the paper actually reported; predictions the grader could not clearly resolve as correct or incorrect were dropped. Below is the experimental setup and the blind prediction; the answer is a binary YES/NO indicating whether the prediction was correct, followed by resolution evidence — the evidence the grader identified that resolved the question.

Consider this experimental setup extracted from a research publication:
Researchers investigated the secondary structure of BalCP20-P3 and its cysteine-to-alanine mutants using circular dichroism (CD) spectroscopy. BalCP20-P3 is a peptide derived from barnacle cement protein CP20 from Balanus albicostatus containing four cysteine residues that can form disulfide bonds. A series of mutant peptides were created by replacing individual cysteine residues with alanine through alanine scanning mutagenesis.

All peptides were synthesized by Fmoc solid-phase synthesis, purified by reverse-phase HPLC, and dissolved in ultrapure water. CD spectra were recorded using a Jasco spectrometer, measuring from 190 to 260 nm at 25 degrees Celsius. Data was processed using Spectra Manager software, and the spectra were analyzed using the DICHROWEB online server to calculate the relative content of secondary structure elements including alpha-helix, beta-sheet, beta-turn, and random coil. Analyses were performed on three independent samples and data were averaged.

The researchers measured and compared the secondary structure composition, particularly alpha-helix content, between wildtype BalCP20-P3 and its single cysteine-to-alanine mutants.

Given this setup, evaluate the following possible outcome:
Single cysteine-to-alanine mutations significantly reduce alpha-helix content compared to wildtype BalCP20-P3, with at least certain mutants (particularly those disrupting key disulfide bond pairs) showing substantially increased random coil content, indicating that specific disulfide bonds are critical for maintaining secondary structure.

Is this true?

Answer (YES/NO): YES